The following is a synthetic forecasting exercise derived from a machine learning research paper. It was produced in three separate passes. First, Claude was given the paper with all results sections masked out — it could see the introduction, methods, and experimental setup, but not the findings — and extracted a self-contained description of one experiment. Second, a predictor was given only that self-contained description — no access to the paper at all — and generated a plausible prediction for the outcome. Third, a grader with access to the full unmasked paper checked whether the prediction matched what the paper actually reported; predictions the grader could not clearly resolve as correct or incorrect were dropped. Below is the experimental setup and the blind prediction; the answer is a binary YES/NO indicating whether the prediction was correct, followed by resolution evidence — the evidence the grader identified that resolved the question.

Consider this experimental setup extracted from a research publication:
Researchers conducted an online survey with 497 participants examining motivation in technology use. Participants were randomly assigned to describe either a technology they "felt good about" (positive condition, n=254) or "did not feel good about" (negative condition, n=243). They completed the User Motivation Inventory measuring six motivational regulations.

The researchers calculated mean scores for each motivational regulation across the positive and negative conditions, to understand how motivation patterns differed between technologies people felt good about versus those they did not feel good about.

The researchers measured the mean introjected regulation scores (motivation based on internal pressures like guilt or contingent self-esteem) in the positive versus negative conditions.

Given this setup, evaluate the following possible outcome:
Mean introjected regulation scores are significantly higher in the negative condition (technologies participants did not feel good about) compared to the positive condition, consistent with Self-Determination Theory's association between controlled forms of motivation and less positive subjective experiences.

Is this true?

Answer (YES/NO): NO